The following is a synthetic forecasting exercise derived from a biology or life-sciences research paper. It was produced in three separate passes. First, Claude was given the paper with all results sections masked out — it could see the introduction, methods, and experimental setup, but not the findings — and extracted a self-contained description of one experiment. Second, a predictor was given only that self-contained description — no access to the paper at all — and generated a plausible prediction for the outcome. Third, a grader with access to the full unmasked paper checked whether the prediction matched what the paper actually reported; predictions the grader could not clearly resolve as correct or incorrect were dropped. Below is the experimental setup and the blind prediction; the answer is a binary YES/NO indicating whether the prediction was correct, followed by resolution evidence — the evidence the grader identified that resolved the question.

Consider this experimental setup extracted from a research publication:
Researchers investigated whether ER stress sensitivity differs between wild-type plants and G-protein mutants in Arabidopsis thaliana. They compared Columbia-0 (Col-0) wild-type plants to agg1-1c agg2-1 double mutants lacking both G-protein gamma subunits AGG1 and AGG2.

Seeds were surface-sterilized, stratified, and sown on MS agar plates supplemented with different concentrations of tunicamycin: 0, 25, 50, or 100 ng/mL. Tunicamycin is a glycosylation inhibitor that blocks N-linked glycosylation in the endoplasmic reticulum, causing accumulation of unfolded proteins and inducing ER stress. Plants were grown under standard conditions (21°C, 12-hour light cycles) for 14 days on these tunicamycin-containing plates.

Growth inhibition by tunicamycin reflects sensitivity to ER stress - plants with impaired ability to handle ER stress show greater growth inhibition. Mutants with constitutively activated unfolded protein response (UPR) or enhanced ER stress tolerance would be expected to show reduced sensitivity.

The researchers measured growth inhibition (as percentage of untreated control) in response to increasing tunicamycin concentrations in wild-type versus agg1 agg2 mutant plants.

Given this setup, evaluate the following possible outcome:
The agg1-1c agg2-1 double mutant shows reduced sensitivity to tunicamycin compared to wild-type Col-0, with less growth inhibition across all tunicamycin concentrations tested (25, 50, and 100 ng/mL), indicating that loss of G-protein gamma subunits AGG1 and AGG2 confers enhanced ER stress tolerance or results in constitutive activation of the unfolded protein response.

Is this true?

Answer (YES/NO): NO